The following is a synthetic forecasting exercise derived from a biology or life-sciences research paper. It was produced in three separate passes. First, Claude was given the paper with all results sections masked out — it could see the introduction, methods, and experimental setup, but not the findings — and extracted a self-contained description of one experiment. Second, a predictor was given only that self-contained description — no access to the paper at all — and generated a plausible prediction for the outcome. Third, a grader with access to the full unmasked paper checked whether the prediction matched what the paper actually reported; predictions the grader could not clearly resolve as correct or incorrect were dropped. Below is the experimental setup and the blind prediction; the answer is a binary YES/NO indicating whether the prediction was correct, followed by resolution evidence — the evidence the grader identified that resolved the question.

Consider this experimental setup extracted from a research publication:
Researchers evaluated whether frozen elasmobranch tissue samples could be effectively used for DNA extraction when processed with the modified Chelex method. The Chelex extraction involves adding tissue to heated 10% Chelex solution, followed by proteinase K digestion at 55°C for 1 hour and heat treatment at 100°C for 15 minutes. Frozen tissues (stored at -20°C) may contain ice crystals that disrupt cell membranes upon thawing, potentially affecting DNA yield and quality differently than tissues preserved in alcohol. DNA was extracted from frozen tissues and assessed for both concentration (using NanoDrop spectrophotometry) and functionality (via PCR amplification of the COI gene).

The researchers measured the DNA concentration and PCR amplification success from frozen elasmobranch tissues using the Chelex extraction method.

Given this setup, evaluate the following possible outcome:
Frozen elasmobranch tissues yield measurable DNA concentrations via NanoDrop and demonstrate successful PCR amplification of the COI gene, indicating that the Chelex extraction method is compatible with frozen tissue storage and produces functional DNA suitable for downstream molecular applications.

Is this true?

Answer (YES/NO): NO